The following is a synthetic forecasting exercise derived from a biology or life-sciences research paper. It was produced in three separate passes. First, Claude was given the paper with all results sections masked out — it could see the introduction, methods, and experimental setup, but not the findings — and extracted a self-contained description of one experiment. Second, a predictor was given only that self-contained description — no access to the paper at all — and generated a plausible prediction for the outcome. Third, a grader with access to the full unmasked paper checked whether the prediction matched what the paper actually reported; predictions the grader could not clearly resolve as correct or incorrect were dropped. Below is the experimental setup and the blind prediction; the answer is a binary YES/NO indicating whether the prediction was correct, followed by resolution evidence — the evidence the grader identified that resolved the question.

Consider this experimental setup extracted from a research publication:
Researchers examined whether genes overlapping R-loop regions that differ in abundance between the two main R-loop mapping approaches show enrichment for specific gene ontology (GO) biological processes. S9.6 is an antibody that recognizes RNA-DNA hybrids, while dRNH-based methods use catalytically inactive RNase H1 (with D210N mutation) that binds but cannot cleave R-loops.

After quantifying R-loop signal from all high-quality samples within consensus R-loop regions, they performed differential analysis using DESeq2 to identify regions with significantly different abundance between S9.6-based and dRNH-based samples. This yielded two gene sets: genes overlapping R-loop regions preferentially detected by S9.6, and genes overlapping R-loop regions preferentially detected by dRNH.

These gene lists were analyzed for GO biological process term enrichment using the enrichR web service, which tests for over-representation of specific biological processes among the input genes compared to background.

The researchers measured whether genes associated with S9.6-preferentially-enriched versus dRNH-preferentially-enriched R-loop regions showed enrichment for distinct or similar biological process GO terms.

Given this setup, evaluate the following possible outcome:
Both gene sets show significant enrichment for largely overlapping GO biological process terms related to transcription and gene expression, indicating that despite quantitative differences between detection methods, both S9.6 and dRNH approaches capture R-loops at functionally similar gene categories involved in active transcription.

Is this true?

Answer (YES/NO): NO